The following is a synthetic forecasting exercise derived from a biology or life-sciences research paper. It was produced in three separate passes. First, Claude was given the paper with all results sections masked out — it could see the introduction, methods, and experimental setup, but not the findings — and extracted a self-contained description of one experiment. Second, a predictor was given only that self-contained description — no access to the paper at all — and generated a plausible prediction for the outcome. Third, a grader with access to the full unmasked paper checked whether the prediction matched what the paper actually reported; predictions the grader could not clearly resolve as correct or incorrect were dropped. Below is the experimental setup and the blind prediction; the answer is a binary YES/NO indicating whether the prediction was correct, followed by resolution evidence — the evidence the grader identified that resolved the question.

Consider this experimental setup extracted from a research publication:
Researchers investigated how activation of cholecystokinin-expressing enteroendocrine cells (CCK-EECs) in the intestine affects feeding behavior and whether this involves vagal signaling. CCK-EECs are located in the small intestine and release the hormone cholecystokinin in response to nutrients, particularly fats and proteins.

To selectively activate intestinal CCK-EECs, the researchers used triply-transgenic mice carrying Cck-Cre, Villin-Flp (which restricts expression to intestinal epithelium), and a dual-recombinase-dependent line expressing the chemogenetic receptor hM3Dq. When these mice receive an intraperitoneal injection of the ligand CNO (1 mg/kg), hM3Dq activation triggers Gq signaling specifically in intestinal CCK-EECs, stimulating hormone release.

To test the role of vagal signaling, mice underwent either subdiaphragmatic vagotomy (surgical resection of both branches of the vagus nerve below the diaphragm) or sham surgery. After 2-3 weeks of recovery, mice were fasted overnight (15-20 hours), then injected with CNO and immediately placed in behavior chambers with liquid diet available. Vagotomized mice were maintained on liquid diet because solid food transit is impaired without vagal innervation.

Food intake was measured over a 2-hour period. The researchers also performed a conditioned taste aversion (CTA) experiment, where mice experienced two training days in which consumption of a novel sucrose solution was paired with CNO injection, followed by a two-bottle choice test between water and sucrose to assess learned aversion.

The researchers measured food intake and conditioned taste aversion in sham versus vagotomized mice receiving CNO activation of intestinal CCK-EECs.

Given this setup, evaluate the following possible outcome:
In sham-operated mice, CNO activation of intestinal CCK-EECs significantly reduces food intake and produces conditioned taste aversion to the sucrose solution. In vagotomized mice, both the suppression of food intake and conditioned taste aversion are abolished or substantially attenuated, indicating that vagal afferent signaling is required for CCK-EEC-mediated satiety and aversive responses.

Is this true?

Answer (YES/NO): NO